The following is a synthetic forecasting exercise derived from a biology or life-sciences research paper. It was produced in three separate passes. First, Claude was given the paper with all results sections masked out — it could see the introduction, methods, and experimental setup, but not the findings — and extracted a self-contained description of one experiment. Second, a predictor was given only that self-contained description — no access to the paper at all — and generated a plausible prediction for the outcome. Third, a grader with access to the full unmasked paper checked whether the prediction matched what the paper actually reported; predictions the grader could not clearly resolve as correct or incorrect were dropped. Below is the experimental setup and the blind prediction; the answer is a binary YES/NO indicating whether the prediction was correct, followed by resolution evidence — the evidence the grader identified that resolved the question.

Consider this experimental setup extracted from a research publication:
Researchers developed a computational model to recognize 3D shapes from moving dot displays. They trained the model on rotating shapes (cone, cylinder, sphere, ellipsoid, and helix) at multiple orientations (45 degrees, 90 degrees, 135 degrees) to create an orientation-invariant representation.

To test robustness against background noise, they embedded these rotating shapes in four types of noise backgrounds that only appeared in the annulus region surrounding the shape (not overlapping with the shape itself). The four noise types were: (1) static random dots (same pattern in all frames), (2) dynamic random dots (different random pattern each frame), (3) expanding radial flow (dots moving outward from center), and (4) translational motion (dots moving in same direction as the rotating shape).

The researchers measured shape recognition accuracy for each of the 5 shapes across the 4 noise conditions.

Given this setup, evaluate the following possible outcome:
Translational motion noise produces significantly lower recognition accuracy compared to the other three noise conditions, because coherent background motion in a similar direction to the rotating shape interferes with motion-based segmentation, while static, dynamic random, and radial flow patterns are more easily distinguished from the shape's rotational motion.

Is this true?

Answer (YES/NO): NO